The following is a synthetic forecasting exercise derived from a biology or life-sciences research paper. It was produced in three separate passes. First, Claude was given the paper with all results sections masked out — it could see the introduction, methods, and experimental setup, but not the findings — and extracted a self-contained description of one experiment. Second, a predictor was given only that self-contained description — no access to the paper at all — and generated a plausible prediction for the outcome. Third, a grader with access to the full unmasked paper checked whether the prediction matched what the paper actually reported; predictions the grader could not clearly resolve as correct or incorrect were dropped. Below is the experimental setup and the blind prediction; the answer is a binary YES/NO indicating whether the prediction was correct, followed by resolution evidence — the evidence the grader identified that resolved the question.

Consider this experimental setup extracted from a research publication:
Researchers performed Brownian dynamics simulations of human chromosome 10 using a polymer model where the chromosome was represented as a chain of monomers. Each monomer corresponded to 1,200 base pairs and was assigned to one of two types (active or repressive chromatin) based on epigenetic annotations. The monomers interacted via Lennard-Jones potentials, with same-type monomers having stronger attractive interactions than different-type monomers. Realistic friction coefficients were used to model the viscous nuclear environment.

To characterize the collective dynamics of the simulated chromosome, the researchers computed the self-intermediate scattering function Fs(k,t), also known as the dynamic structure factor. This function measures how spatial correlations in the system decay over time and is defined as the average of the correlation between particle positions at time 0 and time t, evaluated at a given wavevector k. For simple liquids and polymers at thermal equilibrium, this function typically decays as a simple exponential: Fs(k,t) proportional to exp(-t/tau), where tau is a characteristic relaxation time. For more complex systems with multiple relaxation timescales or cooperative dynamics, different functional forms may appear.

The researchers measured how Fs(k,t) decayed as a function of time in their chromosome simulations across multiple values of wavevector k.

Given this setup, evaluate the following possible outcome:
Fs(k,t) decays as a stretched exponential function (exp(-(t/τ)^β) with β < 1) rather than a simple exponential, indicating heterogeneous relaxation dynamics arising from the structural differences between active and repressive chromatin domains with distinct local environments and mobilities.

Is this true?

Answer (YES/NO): YES